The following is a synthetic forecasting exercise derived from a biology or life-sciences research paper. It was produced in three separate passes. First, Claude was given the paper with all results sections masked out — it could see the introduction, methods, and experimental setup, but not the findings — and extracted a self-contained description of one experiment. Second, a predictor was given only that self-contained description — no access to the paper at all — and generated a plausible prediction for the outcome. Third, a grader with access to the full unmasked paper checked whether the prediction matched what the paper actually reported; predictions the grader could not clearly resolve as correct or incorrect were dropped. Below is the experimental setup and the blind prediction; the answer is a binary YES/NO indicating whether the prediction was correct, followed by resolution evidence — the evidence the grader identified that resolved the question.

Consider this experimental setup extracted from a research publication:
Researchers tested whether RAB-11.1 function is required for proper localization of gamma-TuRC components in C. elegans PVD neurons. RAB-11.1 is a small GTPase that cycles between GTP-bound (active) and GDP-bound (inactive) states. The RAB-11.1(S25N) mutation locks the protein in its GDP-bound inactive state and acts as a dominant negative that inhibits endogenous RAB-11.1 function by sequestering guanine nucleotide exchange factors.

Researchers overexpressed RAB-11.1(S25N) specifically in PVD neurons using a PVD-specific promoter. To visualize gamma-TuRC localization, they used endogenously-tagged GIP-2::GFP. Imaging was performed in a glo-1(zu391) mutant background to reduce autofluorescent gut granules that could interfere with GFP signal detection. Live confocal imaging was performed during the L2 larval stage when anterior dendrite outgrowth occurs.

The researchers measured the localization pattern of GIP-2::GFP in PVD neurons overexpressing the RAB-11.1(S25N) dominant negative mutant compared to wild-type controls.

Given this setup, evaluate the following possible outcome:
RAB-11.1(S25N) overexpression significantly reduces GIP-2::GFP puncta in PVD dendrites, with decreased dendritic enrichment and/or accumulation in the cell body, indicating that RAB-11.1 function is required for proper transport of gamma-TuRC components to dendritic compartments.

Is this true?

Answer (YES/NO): NO